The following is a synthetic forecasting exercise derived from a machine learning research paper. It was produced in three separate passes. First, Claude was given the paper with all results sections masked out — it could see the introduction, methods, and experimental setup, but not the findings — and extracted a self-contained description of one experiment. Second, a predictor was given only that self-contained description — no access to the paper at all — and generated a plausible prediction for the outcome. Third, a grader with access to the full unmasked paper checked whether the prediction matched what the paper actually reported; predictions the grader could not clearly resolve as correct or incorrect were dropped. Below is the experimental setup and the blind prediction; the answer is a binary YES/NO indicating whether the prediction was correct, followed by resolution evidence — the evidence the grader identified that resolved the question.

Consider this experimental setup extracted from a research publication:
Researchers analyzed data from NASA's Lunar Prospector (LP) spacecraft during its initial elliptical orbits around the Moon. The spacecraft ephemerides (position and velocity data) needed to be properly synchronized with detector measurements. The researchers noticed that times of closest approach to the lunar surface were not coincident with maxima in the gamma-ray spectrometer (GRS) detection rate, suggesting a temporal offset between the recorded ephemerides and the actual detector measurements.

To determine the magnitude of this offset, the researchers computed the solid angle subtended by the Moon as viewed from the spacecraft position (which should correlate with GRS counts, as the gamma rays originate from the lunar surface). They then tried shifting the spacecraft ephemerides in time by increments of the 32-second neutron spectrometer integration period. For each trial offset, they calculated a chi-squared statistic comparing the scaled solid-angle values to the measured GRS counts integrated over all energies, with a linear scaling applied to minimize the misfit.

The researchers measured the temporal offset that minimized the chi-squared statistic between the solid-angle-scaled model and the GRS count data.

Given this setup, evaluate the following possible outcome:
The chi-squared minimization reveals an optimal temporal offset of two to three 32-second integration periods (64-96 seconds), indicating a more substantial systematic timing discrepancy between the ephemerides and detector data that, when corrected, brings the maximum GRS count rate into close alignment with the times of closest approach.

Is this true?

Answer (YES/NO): NO